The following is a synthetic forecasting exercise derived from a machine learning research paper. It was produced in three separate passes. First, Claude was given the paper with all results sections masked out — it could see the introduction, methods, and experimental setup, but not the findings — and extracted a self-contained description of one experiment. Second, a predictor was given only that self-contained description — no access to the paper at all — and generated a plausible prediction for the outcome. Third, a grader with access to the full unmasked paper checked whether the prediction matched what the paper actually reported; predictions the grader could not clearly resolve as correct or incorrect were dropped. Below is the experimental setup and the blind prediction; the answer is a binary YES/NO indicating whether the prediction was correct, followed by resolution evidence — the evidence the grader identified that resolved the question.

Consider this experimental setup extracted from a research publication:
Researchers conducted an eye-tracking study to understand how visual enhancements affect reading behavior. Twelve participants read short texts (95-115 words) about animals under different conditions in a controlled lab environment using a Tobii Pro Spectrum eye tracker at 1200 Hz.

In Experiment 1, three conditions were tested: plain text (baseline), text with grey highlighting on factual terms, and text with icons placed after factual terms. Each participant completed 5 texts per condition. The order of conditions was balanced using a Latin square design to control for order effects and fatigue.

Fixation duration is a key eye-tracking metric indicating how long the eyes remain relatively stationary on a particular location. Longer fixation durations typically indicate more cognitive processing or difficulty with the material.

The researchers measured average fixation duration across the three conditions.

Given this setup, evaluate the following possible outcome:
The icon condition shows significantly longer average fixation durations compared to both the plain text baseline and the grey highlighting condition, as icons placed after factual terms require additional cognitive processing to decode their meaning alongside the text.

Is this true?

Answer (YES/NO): NO